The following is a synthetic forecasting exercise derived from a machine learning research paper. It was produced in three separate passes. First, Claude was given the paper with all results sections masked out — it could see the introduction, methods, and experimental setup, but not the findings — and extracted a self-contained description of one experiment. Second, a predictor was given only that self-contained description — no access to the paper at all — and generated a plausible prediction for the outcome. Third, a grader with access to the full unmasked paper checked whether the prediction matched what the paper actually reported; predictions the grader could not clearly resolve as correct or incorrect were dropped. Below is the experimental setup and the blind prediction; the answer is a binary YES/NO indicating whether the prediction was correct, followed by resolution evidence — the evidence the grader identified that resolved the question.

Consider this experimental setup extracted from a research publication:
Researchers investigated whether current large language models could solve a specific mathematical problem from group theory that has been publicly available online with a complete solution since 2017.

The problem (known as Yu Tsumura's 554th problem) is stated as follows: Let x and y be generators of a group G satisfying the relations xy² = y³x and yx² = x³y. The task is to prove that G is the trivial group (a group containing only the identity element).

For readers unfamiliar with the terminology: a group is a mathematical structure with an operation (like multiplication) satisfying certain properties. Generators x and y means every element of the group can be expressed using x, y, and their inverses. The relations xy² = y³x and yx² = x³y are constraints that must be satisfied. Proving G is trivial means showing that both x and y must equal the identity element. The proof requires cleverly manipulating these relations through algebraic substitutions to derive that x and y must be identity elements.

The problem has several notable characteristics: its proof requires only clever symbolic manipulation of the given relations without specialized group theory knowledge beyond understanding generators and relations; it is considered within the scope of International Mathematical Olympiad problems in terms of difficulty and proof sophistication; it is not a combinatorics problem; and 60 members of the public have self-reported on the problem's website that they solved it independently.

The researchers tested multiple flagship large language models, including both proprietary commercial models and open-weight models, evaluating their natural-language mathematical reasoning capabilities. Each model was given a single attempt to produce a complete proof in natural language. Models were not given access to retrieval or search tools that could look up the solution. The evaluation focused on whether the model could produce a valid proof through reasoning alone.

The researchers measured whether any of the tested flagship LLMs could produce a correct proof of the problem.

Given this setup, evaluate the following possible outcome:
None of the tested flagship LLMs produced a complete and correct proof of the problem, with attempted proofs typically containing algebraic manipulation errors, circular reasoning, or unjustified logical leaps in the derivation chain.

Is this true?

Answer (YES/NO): YES